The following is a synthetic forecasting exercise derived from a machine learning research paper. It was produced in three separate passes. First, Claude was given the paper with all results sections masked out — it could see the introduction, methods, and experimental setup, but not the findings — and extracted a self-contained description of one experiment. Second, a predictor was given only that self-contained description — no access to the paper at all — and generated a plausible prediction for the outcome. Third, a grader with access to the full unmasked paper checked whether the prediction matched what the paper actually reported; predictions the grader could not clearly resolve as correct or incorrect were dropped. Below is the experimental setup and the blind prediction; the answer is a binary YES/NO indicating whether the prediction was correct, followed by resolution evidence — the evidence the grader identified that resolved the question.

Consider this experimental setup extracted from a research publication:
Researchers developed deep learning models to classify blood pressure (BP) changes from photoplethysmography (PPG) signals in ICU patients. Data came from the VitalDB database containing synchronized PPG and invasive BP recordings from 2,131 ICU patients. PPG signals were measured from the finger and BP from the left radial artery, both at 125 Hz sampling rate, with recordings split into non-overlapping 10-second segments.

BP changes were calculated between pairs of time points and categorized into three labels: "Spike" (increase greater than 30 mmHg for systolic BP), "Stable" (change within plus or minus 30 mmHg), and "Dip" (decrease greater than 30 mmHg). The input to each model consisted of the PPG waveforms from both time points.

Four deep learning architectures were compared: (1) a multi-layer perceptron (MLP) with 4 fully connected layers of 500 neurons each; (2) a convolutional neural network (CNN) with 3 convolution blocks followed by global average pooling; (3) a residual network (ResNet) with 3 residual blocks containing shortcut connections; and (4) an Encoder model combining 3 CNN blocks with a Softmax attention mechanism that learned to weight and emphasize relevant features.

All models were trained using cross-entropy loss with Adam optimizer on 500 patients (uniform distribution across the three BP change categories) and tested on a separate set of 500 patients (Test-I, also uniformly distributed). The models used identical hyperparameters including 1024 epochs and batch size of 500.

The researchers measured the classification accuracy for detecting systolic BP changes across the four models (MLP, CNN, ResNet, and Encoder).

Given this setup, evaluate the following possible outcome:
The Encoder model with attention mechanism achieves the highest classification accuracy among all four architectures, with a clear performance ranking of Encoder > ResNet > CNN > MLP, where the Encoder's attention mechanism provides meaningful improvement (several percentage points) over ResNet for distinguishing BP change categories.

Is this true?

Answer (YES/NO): NO